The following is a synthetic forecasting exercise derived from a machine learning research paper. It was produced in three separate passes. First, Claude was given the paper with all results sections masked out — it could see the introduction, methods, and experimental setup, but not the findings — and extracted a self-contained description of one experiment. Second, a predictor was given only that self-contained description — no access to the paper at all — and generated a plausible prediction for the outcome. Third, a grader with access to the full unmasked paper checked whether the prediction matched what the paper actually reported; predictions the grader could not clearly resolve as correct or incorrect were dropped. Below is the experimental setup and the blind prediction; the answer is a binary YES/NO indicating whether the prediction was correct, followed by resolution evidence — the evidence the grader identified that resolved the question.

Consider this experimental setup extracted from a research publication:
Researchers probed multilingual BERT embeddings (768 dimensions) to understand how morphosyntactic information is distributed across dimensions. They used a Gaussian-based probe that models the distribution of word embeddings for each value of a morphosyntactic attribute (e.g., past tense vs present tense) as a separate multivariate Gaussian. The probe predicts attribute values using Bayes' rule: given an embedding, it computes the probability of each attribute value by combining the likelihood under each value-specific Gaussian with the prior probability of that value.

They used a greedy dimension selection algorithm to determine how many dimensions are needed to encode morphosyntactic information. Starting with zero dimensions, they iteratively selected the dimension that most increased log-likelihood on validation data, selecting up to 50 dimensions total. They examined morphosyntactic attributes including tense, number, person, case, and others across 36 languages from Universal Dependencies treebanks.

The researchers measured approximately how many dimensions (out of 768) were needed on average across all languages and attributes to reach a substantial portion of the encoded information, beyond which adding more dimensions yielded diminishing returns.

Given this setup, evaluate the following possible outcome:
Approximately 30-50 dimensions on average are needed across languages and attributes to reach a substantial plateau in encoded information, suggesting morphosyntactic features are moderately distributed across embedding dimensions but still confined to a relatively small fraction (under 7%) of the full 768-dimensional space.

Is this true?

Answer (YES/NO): YES